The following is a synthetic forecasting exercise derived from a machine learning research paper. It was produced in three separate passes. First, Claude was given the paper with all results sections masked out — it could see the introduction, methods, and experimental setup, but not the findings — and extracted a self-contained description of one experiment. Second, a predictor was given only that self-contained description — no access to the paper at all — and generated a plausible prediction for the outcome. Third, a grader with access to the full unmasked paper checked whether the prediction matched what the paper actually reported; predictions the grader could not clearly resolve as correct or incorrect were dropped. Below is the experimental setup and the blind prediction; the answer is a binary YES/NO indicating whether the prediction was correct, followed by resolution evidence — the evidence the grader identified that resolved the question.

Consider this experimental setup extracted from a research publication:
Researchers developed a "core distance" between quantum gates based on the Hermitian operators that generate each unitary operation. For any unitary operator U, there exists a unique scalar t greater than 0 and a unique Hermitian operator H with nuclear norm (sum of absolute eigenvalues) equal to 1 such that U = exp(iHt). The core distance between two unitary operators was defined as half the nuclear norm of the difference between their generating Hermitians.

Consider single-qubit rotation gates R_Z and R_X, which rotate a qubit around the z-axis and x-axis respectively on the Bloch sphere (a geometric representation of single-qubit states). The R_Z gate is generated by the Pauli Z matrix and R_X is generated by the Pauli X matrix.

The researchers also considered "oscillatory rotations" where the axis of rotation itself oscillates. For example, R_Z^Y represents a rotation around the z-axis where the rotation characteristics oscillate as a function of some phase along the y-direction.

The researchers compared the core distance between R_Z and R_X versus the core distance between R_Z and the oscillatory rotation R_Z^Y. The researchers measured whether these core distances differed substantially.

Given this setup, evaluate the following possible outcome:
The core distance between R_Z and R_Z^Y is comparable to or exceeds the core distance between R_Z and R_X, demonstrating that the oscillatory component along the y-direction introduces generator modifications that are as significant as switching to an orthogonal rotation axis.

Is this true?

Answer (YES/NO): NO